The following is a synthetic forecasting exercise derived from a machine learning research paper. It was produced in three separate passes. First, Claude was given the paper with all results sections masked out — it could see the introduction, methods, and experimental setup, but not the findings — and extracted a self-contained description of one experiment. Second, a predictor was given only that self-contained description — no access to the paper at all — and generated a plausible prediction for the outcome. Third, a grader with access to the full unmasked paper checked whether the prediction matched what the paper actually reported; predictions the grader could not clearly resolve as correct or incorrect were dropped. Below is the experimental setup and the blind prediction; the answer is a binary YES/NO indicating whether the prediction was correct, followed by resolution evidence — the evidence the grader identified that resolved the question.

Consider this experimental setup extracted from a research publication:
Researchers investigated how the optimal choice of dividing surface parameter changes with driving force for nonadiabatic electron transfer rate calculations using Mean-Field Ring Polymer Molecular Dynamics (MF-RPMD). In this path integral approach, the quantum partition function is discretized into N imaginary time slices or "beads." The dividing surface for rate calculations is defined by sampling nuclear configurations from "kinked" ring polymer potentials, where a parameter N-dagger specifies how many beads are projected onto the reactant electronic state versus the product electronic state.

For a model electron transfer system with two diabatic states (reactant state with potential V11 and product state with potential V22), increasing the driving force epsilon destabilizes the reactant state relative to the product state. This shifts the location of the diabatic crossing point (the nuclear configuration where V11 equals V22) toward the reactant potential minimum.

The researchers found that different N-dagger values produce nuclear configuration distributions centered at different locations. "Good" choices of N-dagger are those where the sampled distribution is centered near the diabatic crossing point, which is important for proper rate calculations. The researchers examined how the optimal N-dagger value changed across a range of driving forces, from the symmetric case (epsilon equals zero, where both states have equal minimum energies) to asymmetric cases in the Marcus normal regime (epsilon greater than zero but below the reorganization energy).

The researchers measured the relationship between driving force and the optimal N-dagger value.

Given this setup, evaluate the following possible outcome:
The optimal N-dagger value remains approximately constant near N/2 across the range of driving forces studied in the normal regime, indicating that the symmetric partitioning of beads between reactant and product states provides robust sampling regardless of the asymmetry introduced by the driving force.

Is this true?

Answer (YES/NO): NO